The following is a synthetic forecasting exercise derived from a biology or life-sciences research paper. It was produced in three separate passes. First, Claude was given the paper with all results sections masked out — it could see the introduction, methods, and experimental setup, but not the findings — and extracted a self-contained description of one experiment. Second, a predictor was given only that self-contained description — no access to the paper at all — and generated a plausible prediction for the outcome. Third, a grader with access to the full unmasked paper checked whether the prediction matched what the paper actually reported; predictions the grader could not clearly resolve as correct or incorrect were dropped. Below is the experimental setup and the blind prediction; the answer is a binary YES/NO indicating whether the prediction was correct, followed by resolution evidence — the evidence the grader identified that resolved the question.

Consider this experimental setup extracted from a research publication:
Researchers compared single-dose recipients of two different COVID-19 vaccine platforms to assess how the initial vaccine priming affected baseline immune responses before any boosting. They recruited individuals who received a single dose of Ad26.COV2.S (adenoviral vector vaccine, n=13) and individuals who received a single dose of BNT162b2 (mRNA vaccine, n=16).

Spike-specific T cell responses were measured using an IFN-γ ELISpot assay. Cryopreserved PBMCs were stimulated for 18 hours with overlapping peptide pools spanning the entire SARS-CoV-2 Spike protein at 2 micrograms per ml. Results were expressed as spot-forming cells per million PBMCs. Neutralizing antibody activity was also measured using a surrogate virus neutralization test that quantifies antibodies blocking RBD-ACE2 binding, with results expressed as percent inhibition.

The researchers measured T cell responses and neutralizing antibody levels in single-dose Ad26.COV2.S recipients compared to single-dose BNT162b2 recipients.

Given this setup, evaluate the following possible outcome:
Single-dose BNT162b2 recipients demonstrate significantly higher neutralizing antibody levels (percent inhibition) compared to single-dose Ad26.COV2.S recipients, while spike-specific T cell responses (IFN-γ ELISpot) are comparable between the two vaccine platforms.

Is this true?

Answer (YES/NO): NO